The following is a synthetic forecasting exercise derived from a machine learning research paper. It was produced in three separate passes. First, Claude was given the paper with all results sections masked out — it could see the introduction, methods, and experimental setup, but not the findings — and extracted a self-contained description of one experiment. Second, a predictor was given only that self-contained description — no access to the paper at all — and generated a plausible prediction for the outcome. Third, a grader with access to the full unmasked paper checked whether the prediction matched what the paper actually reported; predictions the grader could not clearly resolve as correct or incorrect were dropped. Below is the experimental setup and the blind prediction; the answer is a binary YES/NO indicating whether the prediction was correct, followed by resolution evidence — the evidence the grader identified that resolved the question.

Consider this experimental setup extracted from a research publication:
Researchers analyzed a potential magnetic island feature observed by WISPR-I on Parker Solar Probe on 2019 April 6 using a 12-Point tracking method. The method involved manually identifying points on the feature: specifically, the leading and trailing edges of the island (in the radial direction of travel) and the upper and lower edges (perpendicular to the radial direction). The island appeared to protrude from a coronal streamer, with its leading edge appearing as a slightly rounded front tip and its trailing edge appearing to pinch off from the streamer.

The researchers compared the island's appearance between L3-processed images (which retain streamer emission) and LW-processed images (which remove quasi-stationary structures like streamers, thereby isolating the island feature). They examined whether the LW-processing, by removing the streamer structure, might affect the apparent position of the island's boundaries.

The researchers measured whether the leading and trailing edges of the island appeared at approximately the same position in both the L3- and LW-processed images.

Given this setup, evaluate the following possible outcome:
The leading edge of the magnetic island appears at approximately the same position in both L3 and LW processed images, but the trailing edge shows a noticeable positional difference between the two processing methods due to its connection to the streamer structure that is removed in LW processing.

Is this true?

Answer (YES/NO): NO